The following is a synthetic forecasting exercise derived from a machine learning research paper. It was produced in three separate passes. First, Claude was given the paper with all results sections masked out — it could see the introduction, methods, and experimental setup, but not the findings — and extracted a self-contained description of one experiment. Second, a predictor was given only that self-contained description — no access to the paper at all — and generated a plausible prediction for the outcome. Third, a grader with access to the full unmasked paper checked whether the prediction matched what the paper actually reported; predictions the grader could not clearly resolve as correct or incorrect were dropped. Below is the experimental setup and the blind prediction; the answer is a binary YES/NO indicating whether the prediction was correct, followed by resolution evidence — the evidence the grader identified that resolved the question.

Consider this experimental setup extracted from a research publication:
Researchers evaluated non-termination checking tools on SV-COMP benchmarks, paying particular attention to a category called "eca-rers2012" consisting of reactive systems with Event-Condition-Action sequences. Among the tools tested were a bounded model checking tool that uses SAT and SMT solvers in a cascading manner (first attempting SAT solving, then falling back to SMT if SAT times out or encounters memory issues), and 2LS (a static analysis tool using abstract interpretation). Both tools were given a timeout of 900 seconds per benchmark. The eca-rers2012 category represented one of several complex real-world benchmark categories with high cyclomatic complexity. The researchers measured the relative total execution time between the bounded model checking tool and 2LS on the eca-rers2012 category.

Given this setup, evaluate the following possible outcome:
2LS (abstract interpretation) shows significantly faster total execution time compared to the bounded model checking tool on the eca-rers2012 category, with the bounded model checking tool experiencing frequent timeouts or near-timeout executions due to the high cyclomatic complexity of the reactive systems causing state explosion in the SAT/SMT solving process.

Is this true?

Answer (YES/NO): YES